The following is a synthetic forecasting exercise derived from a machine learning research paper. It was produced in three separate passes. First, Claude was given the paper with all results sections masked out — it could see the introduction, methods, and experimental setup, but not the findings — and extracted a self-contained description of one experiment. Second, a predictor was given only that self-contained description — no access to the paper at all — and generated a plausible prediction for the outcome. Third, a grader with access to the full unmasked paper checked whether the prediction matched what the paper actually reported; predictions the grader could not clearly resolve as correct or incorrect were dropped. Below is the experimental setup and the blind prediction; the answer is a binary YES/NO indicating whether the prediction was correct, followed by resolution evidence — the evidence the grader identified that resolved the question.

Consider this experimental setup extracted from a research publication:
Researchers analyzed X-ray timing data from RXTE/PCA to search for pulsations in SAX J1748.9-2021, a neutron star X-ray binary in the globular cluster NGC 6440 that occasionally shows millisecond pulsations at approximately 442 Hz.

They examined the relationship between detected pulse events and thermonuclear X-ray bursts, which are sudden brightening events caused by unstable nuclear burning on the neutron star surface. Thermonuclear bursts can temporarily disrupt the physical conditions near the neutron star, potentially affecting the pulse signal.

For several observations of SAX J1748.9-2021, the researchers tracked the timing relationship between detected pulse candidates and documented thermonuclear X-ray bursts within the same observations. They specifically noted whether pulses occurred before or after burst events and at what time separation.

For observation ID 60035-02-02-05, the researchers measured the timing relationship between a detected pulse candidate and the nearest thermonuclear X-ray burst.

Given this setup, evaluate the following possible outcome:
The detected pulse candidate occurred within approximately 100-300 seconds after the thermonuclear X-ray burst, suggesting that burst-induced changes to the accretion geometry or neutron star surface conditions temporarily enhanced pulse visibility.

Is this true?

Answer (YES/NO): NO